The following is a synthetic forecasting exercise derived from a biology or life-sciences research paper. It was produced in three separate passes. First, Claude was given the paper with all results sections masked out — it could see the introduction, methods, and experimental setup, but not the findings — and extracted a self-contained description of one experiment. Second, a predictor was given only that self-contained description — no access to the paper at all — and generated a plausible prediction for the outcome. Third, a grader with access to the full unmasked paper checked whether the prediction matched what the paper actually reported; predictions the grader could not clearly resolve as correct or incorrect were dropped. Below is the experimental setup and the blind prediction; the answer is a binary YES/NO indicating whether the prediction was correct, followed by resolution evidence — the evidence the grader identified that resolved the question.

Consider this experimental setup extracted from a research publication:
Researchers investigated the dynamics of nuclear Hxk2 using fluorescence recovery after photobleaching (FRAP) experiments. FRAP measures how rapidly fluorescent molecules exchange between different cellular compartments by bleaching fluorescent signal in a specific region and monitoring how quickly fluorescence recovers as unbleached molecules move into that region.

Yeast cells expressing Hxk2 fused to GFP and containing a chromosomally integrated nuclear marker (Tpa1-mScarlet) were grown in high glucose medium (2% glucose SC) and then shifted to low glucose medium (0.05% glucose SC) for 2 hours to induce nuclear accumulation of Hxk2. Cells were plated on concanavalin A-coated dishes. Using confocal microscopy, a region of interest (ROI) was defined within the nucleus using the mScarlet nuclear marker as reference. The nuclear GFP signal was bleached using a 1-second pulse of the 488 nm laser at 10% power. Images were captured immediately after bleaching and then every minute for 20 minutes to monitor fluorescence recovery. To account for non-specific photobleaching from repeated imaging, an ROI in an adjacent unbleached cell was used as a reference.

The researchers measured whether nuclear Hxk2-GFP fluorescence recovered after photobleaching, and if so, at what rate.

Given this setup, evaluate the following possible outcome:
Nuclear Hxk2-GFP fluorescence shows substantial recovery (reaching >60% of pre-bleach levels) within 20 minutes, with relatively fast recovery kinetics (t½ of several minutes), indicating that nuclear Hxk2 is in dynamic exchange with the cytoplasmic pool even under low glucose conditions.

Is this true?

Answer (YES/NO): NO